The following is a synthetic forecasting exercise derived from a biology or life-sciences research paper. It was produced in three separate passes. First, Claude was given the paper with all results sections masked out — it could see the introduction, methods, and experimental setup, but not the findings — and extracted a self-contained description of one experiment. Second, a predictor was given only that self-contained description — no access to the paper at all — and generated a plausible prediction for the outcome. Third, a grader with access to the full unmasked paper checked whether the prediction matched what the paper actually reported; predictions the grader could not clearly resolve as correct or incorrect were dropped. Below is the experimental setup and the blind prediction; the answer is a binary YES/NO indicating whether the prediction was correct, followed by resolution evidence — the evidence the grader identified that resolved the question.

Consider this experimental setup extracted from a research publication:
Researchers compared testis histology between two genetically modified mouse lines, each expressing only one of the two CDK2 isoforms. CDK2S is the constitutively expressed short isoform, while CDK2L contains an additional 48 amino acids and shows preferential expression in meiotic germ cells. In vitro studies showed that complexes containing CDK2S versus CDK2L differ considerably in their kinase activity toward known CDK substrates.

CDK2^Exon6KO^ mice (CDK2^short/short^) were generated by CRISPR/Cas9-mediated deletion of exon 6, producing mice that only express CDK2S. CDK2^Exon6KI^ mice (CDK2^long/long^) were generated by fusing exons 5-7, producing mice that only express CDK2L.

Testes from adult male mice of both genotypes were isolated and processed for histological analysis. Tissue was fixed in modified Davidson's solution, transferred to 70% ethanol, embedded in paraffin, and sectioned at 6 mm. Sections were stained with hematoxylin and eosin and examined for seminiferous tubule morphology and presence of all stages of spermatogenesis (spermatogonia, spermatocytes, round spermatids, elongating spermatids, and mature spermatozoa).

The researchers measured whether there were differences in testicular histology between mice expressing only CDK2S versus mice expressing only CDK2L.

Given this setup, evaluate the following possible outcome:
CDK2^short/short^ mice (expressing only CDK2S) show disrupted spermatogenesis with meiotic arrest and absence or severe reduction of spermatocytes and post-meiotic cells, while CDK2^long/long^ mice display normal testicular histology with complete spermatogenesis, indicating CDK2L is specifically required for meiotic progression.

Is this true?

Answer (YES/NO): NO